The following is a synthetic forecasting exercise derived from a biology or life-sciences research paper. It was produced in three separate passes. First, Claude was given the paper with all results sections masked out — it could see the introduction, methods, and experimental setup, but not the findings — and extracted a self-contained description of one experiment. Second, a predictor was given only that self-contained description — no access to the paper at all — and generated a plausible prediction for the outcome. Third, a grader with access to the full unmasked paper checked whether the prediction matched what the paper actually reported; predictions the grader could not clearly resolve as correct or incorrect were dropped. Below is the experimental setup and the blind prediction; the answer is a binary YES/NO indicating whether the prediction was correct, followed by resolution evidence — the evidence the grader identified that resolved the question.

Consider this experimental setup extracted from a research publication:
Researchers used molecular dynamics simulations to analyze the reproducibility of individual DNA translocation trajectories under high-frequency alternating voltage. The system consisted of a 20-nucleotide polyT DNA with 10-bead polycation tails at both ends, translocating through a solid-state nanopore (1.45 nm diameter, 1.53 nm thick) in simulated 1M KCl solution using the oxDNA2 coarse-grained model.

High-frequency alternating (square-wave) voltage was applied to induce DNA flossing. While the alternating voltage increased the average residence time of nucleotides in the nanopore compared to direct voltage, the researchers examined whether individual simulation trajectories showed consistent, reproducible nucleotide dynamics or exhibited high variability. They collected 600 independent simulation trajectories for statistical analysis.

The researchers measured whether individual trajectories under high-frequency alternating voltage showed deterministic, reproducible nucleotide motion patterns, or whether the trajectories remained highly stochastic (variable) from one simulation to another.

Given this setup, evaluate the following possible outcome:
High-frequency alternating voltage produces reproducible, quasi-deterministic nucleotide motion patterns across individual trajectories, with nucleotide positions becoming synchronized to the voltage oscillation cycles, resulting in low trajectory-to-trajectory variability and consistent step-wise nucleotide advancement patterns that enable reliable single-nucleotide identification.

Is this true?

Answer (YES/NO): NO